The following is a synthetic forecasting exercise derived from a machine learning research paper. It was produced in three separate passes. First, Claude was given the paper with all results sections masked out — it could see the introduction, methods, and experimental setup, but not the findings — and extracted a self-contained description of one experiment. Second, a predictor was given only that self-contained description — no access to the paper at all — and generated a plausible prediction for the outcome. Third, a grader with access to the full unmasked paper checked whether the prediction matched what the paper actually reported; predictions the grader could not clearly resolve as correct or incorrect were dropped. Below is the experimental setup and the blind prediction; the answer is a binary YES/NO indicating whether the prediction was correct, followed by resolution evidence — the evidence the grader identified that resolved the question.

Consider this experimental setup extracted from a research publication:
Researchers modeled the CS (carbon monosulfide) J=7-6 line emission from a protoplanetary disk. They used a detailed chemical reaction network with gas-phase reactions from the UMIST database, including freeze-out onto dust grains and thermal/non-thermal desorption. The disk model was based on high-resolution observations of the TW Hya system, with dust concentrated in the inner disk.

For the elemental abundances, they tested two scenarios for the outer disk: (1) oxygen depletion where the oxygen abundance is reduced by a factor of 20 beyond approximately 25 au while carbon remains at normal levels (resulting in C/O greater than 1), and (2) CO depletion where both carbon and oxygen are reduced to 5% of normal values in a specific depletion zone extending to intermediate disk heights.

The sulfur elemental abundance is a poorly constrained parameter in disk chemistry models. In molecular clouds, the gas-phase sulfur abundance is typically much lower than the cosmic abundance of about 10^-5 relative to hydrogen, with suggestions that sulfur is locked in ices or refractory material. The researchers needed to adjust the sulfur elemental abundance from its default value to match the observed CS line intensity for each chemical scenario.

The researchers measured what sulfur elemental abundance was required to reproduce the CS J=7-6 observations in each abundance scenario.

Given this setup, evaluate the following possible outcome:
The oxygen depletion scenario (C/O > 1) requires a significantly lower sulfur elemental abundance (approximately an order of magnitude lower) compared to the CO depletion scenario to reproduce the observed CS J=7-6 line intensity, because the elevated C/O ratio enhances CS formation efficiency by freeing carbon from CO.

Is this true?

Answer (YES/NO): NO